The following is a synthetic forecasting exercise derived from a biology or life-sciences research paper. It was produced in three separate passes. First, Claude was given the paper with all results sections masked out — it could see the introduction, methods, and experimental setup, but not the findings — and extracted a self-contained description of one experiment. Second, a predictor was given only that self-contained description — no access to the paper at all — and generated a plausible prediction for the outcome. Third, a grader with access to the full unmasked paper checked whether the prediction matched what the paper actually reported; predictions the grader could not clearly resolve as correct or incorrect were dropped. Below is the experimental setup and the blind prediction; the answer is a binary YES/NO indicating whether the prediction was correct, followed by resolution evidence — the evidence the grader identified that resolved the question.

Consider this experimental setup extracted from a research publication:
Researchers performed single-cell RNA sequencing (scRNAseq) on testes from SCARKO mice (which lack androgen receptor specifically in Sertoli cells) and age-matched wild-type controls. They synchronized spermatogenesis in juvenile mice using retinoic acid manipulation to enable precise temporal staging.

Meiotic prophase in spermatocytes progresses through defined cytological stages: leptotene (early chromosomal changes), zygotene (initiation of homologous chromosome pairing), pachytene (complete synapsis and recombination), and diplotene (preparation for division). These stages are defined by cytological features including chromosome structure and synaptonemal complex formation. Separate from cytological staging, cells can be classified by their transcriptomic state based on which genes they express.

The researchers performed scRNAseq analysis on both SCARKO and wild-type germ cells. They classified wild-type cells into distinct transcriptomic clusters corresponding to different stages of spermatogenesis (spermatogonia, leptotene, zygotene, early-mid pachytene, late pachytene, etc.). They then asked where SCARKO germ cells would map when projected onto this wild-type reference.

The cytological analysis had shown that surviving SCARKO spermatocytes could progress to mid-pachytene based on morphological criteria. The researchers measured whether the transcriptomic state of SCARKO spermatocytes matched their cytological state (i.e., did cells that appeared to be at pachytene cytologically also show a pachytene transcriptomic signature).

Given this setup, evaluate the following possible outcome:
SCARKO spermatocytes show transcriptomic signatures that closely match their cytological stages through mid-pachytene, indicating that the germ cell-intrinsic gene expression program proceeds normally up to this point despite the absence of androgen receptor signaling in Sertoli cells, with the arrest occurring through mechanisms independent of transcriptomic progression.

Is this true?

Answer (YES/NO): NO